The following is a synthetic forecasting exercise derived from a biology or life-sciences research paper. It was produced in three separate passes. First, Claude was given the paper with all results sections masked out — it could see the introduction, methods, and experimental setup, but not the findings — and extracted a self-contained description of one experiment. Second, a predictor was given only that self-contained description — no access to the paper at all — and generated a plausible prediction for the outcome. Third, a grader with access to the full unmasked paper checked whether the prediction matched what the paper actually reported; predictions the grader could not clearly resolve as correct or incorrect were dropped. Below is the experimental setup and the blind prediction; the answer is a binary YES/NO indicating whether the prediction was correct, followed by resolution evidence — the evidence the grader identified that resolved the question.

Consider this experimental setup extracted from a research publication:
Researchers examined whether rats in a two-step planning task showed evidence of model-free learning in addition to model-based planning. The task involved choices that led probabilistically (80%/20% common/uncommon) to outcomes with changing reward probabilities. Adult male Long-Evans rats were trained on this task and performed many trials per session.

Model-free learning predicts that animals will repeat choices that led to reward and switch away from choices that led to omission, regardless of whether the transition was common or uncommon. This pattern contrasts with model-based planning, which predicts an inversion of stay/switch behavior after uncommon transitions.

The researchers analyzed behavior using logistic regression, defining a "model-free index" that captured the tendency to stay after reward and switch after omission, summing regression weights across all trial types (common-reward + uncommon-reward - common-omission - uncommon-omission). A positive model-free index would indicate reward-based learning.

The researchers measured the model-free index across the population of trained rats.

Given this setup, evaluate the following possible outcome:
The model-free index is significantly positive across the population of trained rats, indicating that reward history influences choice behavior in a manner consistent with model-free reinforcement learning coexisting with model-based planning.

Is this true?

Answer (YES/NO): NO